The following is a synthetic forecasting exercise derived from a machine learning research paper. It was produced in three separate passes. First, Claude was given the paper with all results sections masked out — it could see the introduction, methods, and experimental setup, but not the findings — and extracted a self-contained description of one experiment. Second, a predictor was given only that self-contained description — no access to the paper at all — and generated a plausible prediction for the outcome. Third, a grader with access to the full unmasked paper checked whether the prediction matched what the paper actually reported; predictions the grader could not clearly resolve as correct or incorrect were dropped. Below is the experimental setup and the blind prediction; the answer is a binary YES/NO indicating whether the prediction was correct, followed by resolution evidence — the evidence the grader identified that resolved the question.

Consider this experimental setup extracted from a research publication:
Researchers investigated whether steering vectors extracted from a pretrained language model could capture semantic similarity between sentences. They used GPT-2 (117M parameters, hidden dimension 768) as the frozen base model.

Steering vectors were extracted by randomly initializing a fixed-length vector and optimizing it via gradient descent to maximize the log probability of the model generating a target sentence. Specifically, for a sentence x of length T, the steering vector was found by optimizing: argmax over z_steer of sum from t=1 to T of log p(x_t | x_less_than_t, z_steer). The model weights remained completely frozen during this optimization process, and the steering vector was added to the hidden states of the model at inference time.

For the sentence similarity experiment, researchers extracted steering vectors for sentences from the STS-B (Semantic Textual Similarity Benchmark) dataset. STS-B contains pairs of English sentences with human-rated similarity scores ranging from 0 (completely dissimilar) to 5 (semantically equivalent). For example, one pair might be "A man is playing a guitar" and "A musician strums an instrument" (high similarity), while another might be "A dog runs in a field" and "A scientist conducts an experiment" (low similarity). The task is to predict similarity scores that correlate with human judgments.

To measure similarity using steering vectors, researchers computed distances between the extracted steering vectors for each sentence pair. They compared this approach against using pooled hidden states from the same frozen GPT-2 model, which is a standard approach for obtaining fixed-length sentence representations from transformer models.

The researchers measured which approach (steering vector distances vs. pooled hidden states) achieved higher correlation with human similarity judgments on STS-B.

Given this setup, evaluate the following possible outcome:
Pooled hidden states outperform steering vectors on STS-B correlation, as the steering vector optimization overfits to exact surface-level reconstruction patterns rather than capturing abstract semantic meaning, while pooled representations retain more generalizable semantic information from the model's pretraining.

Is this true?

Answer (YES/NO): NO